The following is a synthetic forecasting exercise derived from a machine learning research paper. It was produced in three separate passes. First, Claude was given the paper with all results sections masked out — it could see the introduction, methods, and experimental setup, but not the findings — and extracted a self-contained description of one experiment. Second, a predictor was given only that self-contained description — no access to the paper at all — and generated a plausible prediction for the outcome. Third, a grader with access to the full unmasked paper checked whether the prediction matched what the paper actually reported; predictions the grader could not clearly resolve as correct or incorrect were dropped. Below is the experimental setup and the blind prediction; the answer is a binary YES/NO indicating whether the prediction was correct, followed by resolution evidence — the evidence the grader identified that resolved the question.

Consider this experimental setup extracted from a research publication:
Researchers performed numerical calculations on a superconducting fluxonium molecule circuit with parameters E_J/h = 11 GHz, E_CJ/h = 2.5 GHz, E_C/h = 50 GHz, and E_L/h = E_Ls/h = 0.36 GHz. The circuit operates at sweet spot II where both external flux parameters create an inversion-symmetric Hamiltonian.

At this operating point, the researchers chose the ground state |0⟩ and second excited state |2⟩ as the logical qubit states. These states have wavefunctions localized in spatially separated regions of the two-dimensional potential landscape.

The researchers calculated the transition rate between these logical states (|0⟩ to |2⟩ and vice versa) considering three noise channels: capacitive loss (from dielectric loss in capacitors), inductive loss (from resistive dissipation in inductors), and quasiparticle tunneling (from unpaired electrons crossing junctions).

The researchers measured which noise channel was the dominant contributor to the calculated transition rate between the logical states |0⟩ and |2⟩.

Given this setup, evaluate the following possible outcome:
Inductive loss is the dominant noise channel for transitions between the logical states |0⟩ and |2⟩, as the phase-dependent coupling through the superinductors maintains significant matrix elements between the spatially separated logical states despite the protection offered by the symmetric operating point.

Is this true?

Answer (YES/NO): NO